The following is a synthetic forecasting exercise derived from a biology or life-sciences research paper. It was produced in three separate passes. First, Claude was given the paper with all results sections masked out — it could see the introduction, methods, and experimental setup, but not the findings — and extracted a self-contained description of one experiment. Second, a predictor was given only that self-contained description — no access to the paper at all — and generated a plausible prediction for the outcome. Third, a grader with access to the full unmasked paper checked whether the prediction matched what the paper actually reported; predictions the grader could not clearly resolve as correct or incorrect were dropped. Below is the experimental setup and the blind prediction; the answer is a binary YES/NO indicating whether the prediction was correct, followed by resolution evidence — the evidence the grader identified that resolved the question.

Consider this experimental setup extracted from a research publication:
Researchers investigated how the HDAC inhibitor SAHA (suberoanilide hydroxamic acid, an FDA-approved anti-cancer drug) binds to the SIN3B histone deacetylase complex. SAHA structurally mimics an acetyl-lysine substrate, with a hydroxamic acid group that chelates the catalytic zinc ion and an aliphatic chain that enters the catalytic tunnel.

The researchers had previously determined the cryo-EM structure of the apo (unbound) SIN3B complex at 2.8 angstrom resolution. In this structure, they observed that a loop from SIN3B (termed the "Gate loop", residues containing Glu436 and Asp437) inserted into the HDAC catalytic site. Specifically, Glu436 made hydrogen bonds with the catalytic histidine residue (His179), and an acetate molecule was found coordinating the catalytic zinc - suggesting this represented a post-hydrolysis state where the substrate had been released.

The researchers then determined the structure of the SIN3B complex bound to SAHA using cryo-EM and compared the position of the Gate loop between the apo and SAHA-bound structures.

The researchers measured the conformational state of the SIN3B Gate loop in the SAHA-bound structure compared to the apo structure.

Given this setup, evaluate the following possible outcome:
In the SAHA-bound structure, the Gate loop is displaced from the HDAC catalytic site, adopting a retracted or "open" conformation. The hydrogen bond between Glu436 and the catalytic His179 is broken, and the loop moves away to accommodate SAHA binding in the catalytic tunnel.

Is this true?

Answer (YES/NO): YES